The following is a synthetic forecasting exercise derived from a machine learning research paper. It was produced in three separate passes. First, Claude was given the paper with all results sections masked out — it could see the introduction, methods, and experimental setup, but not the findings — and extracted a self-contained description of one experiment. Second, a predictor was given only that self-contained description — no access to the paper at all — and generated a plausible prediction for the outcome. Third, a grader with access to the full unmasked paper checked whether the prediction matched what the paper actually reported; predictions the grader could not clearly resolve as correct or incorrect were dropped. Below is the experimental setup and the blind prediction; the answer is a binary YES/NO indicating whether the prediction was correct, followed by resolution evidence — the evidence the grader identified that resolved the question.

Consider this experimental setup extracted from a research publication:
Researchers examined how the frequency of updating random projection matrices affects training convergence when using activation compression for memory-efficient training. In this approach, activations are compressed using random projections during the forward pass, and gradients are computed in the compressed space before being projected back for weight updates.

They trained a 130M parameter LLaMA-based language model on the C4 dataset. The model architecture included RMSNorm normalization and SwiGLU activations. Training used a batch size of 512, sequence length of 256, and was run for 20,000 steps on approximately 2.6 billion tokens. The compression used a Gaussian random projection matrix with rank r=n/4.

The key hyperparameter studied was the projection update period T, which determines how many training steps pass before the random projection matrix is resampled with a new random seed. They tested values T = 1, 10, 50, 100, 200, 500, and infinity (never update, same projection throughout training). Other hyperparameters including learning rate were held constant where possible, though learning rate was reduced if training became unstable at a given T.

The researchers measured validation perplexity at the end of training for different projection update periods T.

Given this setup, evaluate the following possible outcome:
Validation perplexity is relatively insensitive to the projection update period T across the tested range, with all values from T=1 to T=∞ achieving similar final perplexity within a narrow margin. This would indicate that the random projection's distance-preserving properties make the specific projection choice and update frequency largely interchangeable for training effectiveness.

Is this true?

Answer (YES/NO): NO